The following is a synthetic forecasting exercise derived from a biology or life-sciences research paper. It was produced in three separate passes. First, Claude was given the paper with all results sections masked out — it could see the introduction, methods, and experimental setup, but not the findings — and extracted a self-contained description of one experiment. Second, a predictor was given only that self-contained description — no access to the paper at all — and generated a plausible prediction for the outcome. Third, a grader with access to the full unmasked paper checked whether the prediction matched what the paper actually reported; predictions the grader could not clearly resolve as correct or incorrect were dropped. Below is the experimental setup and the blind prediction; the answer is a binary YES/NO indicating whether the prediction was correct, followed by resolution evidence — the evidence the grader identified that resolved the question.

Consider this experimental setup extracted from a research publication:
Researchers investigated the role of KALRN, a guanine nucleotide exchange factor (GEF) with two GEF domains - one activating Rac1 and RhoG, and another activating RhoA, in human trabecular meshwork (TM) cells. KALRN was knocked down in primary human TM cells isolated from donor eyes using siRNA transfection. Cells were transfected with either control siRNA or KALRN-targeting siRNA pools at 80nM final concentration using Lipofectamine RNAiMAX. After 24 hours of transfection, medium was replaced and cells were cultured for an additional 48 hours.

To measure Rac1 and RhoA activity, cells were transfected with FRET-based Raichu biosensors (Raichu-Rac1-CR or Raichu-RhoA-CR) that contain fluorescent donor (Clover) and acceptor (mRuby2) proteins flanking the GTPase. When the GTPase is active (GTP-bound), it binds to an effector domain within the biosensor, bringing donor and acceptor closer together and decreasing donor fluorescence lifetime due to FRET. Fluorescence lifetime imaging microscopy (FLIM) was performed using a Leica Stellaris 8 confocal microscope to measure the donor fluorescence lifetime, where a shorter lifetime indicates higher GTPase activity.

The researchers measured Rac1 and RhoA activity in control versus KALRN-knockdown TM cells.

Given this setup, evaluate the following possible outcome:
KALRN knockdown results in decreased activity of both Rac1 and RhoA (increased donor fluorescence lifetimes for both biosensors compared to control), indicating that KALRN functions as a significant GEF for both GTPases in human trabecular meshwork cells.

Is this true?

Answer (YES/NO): NO